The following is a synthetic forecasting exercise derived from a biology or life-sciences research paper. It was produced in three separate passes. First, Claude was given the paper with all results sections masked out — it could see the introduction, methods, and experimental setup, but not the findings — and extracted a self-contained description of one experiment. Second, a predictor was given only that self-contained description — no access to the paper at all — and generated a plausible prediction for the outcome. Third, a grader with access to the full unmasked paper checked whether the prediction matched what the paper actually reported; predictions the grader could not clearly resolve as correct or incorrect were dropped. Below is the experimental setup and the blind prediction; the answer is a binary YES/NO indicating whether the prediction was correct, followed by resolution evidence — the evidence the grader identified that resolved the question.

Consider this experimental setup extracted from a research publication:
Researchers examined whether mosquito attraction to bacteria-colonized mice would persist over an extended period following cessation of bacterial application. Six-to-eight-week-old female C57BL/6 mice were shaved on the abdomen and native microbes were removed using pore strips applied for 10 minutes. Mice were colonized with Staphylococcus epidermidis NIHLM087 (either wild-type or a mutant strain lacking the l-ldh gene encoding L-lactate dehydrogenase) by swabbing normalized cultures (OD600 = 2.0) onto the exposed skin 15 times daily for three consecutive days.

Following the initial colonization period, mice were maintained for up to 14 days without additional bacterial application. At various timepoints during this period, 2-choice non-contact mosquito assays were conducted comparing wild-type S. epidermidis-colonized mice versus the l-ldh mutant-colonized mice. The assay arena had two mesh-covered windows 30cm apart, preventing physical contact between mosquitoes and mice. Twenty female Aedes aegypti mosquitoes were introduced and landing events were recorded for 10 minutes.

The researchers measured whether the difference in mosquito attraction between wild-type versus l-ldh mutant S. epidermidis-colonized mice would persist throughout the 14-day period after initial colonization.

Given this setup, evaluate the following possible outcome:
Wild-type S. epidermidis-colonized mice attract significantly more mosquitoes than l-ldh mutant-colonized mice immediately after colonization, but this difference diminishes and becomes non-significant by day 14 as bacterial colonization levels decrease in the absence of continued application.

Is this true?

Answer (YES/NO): NO